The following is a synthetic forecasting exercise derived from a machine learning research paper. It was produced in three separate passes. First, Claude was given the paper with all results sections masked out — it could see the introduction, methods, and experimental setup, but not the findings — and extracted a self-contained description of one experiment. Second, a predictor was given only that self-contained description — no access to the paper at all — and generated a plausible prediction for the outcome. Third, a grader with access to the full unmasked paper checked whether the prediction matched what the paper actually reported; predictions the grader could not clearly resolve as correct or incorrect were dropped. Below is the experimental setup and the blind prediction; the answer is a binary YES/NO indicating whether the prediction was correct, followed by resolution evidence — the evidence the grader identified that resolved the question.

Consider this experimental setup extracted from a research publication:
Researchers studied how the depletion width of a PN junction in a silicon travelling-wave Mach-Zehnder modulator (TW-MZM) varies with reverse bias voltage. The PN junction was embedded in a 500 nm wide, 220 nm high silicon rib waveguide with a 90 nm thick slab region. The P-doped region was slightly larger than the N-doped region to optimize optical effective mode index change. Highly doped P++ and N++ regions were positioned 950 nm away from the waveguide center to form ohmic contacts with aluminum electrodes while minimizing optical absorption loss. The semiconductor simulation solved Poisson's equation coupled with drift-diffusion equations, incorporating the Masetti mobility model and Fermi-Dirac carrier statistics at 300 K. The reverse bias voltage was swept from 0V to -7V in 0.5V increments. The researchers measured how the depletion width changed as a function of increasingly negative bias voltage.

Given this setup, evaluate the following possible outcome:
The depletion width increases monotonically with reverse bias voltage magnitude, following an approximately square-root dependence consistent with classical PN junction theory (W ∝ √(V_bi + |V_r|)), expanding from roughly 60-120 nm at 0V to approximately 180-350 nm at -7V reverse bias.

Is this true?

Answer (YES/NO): NO